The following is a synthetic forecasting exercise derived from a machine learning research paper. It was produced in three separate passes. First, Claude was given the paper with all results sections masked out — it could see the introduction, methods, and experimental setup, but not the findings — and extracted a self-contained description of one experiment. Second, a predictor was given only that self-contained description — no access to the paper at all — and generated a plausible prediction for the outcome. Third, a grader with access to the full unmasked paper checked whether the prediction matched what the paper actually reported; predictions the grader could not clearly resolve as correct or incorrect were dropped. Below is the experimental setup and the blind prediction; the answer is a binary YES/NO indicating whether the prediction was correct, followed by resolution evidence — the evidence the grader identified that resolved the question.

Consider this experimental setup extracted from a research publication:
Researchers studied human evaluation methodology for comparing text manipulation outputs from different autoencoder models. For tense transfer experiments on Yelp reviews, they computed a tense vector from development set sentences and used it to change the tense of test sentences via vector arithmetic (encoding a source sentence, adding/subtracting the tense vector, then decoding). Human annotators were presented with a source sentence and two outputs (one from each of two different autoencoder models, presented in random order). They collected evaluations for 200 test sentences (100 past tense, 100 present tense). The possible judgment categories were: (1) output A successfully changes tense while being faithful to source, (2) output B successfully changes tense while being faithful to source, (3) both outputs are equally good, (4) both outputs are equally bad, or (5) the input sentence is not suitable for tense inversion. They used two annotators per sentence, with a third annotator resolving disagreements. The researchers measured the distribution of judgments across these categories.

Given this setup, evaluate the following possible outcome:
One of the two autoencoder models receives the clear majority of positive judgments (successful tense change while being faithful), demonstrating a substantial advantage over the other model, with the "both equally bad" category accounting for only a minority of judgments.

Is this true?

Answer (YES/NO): NO